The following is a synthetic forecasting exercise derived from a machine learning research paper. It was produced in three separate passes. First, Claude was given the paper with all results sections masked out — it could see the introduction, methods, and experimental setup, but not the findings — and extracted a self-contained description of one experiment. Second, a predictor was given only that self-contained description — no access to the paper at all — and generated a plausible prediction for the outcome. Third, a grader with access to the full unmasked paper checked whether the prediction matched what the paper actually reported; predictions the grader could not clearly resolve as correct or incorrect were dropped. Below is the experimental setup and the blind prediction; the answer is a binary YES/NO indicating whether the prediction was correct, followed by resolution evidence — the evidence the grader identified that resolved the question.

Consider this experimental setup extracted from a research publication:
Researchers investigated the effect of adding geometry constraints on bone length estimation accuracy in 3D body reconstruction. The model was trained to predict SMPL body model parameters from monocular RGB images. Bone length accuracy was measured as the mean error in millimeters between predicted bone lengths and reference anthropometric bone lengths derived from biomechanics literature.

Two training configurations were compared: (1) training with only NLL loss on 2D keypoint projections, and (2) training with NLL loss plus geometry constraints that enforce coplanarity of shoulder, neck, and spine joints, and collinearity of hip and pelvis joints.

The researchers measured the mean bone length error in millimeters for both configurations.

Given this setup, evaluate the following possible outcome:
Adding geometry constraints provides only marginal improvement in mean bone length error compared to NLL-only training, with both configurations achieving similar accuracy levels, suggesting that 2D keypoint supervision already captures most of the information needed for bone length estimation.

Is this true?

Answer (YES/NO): NO